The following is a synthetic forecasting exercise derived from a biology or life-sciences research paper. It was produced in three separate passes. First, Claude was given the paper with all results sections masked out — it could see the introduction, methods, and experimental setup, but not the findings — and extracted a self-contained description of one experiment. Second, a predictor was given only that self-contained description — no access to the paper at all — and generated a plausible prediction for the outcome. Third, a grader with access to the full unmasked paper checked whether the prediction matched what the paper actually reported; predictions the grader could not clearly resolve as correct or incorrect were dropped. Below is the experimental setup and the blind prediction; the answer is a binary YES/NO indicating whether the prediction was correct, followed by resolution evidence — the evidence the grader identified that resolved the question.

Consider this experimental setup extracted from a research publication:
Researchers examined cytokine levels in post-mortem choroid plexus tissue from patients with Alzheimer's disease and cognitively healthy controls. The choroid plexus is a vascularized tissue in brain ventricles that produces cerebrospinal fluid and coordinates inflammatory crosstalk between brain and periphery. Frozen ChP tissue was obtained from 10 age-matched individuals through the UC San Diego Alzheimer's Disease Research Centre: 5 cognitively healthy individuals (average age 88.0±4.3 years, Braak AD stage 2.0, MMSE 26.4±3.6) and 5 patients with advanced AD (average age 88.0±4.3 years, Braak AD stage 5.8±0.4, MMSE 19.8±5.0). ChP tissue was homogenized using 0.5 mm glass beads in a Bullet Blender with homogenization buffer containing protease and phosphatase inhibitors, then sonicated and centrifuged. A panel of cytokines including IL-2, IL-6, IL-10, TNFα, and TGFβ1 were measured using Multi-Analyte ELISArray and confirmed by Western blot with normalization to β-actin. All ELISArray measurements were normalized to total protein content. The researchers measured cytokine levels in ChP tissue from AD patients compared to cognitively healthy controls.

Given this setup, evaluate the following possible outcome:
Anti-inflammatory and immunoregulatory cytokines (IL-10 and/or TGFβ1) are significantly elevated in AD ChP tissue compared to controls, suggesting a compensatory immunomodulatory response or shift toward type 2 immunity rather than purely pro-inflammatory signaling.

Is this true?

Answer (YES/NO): NO